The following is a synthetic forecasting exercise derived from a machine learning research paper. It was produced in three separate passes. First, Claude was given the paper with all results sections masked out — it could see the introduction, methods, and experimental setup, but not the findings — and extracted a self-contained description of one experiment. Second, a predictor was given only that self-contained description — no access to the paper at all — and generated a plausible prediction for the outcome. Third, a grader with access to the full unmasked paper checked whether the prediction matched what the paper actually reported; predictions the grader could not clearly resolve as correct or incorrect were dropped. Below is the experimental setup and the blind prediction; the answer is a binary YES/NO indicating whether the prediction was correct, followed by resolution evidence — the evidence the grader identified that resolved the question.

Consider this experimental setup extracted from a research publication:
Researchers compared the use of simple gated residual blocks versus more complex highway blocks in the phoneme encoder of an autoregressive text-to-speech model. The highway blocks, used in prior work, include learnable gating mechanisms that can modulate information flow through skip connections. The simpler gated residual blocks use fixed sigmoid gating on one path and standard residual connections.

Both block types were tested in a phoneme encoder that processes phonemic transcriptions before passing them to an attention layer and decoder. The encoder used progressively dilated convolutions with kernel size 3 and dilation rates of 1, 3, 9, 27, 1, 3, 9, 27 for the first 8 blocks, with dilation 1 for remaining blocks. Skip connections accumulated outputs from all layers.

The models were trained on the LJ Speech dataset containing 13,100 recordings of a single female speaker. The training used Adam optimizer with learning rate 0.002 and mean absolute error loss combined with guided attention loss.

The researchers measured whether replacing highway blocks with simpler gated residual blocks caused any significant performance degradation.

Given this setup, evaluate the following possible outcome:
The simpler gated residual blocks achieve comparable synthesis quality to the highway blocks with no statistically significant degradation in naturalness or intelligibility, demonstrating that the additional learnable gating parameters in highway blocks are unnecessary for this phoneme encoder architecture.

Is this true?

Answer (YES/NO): YES